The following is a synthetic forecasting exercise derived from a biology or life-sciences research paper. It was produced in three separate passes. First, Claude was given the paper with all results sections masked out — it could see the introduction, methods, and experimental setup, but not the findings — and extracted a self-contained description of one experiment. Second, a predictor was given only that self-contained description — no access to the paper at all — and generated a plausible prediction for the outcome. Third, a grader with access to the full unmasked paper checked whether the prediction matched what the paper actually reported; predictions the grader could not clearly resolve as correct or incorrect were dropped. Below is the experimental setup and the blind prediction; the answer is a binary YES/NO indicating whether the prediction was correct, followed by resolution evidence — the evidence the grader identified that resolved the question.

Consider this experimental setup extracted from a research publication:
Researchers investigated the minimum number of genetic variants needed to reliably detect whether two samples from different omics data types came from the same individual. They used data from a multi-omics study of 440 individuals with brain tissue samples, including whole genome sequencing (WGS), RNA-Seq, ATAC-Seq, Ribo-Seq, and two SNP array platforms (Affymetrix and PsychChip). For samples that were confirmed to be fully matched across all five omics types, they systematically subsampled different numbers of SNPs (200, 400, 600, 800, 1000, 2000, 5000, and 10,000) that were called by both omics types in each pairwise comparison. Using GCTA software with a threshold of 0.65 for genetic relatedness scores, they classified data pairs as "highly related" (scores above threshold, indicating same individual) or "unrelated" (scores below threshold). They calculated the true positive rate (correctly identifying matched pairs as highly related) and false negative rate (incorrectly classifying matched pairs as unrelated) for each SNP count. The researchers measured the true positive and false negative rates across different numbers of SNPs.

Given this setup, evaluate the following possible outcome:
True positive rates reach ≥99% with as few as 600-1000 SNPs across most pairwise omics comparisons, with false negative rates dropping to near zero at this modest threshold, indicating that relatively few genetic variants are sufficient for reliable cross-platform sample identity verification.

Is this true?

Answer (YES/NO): NO